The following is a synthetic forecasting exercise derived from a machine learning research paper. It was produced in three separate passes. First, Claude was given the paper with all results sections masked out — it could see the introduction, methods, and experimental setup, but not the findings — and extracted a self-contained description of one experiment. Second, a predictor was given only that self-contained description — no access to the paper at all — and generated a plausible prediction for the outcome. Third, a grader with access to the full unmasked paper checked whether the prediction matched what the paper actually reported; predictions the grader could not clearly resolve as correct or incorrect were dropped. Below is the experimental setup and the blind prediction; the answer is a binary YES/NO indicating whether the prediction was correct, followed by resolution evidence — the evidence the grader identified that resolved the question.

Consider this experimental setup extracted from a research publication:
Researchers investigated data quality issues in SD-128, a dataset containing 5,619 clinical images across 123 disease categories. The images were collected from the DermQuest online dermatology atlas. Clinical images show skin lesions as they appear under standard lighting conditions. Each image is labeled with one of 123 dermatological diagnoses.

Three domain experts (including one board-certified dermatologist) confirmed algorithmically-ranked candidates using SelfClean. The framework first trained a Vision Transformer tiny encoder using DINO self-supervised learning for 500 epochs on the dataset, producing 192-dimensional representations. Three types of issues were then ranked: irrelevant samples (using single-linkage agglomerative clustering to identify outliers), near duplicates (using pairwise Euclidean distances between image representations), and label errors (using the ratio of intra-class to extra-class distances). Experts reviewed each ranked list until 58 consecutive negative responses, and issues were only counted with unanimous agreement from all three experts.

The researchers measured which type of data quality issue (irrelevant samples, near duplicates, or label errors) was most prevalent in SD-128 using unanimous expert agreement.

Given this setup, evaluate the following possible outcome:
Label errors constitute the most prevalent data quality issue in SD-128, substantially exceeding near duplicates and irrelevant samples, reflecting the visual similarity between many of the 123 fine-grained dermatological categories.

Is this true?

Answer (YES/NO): NO